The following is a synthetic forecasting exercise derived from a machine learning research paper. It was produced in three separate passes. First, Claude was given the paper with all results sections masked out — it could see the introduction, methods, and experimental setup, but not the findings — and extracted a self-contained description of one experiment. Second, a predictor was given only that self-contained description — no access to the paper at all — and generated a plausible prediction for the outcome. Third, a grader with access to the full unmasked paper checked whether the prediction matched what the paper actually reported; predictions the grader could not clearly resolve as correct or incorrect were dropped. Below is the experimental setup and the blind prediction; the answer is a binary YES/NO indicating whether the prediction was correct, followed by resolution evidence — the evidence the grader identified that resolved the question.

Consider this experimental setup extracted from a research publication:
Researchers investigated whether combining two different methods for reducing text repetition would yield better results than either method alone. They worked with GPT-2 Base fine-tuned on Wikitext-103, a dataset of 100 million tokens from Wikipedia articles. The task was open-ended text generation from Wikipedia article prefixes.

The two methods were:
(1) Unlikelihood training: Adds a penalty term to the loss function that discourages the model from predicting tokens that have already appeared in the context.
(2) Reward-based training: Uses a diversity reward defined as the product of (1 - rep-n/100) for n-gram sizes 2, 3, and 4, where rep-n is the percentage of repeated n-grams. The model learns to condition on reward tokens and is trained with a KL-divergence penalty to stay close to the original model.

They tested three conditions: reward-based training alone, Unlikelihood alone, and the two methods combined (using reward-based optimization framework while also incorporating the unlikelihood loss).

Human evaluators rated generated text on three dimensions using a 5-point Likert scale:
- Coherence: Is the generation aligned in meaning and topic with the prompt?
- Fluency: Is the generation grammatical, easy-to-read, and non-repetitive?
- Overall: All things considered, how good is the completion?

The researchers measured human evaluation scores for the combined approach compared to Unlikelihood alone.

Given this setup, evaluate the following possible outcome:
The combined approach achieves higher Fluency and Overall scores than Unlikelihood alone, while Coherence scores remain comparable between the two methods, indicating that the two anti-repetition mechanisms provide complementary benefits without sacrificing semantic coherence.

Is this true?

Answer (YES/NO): NO